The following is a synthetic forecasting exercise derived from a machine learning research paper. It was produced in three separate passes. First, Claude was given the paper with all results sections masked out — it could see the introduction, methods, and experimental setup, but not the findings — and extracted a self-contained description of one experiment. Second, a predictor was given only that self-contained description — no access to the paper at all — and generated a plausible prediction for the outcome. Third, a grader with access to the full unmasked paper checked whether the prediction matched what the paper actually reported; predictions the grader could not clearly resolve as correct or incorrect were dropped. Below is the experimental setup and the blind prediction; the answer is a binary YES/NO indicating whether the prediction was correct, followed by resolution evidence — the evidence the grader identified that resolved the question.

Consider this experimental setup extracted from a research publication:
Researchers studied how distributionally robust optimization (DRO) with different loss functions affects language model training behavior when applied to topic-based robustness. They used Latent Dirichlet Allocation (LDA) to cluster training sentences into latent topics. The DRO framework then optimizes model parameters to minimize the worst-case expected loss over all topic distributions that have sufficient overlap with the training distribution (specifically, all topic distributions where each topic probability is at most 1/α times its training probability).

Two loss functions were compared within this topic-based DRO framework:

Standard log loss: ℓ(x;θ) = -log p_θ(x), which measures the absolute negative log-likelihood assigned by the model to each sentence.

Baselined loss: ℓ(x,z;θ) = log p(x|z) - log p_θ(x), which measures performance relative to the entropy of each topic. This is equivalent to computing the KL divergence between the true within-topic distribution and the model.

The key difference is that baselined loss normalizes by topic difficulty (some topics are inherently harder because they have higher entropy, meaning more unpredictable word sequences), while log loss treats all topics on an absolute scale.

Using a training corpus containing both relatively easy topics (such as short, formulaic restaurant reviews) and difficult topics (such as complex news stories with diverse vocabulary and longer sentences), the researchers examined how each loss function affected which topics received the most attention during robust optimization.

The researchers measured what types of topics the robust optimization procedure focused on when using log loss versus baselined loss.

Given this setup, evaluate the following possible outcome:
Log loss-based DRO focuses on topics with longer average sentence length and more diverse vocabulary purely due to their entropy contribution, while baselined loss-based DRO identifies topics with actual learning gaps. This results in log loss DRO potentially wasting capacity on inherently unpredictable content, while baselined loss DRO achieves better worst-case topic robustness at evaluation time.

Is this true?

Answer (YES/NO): NO